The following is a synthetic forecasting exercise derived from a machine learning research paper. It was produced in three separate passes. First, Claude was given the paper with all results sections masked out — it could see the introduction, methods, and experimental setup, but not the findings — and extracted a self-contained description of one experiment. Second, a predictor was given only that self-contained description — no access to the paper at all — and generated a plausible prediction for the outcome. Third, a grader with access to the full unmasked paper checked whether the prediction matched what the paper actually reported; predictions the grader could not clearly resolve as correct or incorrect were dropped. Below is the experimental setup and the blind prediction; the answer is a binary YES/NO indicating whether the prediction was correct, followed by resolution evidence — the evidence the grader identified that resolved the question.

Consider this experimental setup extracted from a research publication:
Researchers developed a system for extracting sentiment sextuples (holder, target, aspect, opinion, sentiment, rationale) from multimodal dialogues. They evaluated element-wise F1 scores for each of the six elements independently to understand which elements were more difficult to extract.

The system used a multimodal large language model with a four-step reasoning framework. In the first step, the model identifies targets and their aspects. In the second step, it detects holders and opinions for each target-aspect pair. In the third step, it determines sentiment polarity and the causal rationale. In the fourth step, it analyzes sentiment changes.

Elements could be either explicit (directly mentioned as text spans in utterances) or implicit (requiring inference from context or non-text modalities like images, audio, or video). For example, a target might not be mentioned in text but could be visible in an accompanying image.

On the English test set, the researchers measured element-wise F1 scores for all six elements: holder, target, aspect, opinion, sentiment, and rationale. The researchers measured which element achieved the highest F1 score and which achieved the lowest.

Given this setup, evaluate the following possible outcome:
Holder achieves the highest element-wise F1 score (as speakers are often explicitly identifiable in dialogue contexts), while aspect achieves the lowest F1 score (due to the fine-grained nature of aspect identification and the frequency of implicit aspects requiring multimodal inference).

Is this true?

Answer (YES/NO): NO